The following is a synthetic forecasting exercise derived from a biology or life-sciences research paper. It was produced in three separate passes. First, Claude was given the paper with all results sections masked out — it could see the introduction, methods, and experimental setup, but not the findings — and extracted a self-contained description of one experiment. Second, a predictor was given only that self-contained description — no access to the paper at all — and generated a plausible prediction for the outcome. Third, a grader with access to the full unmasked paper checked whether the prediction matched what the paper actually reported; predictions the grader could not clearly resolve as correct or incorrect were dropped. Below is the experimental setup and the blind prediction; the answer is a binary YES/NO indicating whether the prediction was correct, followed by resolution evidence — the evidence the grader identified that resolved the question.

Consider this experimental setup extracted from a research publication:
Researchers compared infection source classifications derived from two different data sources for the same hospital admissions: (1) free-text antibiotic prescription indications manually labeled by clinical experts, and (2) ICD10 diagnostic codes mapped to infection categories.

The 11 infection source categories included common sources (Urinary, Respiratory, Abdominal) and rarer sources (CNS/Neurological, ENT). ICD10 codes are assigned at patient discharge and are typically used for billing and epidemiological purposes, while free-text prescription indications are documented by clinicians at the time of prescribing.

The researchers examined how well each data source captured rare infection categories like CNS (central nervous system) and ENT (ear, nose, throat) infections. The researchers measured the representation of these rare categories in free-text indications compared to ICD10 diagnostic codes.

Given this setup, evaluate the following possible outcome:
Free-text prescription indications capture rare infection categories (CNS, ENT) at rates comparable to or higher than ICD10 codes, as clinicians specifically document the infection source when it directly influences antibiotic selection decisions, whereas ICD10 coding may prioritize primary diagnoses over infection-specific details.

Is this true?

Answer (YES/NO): YES